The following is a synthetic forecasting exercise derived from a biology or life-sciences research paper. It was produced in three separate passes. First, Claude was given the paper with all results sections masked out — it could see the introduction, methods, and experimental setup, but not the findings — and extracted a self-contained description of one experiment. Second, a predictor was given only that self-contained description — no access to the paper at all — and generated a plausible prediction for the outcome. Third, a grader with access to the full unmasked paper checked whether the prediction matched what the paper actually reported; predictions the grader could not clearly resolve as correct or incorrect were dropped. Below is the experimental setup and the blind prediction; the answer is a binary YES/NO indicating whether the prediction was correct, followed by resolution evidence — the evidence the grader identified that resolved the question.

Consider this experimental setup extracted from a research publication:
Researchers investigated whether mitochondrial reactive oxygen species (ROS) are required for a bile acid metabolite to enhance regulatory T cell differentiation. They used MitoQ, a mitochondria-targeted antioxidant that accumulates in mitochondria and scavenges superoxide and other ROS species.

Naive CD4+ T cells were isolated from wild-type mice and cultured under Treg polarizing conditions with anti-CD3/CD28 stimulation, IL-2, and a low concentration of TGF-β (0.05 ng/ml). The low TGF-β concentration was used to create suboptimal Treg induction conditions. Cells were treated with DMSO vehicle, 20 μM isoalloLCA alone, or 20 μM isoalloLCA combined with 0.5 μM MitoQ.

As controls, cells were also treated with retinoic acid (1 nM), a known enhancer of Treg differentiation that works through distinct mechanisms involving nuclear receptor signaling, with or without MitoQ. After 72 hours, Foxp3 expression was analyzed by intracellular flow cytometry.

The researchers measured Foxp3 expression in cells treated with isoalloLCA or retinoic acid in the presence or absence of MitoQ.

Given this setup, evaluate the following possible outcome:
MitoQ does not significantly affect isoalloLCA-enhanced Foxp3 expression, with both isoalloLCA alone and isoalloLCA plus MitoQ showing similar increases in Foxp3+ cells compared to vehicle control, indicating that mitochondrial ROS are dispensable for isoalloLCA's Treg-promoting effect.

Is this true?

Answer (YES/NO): NO